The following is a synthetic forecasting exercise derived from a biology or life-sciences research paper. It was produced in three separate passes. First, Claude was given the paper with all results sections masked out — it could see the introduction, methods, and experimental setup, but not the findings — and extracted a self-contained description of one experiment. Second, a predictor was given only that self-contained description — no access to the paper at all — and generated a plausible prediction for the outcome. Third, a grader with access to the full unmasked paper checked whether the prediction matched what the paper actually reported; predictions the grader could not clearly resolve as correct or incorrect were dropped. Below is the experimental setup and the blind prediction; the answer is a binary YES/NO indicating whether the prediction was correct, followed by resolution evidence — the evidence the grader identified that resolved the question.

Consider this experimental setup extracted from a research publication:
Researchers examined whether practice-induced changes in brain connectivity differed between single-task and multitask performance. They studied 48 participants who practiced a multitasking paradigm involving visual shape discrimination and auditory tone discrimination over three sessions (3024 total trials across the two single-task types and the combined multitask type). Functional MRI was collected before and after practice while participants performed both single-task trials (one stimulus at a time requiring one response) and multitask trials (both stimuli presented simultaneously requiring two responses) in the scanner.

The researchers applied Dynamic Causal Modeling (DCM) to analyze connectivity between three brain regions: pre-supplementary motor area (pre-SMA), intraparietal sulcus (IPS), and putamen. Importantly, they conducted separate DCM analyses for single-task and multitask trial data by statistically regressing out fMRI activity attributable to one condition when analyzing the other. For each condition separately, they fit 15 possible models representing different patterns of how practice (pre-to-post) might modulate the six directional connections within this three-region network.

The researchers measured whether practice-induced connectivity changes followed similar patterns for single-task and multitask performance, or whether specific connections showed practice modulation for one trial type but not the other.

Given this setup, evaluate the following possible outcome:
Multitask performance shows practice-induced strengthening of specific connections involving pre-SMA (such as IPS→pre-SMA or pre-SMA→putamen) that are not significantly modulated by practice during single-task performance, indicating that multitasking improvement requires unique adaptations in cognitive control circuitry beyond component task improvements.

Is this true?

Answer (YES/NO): YES